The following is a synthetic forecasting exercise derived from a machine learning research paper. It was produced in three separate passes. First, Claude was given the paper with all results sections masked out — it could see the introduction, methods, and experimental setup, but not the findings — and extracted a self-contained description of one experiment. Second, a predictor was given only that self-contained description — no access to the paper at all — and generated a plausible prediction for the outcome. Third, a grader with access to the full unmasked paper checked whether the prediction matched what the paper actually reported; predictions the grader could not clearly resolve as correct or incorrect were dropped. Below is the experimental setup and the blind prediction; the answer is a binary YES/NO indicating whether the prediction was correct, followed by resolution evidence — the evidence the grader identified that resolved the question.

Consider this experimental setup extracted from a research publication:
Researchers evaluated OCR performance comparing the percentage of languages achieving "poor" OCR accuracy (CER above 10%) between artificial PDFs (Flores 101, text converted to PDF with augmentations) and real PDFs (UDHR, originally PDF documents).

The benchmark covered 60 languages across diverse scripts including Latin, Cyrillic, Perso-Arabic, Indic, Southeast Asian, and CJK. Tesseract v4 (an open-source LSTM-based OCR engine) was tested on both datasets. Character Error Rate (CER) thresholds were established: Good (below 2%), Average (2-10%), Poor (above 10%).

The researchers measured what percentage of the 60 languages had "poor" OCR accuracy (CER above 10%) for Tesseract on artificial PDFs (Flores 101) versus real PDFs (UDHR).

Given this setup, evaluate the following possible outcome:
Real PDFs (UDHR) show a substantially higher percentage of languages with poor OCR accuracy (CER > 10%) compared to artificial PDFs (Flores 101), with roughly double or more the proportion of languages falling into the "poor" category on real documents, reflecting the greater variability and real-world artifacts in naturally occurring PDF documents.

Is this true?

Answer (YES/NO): YES